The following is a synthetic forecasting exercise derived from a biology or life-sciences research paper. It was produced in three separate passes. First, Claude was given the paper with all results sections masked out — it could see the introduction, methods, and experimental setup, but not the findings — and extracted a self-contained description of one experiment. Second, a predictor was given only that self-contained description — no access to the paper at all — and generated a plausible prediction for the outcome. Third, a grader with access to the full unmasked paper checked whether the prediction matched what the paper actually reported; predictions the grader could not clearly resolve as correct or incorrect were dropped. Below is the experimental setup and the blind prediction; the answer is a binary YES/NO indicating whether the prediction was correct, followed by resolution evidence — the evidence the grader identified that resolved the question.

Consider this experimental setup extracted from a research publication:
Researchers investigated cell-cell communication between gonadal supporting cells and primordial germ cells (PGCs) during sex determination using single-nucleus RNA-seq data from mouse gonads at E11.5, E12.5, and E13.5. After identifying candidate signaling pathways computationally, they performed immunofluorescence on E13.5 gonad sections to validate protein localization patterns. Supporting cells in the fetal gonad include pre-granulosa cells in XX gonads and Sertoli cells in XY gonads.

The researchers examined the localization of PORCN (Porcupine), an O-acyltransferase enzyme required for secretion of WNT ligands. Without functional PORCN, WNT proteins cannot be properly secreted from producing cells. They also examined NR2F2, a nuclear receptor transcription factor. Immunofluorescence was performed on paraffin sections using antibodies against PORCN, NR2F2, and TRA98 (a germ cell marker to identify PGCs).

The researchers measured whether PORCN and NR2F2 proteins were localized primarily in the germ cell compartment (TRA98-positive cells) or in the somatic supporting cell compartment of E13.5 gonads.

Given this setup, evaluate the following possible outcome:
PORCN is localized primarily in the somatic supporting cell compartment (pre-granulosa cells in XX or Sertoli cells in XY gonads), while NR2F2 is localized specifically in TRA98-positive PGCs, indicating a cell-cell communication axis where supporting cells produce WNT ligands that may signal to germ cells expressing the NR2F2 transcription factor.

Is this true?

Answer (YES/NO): NO